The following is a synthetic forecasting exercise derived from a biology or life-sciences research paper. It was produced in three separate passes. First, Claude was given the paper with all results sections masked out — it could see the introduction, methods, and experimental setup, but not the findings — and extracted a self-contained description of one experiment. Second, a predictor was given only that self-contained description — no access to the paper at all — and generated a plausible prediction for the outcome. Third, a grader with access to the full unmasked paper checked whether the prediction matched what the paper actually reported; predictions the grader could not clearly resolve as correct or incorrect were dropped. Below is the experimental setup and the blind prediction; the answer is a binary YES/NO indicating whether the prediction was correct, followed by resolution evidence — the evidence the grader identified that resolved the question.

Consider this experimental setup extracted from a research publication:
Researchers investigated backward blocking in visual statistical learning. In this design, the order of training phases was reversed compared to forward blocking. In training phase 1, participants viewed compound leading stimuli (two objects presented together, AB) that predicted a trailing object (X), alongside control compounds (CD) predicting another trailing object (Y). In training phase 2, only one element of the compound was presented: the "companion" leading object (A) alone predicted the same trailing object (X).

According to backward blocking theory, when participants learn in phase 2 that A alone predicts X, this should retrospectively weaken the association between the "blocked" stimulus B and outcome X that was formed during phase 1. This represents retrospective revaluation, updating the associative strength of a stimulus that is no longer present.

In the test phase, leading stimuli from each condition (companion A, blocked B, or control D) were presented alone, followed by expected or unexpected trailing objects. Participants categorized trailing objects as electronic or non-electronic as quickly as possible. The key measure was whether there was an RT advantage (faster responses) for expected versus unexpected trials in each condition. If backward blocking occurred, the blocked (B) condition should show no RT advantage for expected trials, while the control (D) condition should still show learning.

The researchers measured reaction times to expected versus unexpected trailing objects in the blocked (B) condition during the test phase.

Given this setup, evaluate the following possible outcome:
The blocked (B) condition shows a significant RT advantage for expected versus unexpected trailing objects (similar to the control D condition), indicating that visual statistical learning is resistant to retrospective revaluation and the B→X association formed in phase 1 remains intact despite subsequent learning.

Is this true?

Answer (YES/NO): NO